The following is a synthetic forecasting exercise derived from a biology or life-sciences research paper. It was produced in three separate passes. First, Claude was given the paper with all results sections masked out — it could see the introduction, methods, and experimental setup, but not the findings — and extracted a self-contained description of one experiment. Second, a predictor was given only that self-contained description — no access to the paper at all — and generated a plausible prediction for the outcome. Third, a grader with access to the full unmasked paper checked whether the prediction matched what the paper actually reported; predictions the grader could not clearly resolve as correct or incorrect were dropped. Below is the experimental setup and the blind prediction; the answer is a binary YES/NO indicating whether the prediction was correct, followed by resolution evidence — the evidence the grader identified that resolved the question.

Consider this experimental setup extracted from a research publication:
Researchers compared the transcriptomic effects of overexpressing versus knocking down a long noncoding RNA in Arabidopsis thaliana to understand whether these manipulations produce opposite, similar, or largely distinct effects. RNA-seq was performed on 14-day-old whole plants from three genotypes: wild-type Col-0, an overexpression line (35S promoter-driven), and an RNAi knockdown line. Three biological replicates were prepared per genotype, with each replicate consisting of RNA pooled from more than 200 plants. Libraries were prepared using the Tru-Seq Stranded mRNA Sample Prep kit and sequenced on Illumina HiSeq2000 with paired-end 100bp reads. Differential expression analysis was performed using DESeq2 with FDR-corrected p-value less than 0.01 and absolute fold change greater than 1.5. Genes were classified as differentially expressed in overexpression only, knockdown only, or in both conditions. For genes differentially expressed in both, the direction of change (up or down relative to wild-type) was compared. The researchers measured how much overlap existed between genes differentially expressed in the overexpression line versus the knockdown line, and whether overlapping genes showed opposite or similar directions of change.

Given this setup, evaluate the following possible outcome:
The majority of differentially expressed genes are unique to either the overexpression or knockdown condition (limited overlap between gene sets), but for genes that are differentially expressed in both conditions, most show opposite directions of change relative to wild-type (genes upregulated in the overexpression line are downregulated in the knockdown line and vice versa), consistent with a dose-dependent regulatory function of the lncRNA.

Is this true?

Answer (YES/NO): NO